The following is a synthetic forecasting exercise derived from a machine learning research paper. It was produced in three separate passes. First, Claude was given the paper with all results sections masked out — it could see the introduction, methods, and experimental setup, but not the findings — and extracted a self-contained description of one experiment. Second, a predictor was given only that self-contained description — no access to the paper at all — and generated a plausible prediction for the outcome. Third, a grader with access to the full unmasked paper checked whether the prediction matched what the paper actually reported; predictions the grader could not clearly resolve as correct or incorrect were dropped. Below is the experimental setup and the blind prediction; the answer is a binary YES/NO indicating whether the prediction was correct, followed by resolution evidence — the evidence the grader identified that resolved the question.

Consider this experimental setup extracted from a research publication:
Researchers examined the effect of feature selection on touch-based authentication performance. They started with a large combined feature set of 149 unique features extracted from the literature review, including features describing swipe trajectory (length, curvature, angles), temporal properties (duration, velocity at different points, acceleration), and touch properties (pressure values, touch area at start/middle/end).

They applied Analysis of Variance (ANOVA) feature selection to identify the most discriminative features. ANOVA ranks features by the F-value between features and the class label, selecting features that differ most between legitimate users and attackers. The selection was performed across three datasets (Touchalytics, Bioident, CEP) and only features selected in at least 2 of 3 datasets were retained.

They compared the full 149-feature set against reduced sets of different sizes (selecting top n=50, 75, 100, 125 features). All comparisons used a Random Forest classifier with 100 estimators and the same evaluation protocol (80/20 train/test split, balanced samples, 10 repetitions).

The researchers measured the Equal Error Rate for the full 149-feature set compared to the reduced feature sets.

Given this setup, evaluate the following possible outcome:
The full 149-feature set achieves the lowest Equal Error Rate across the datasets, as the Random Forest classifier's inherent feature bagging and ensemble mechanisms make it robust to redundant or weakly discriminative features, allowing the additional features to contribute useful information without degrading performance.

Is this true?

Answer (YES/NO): NO